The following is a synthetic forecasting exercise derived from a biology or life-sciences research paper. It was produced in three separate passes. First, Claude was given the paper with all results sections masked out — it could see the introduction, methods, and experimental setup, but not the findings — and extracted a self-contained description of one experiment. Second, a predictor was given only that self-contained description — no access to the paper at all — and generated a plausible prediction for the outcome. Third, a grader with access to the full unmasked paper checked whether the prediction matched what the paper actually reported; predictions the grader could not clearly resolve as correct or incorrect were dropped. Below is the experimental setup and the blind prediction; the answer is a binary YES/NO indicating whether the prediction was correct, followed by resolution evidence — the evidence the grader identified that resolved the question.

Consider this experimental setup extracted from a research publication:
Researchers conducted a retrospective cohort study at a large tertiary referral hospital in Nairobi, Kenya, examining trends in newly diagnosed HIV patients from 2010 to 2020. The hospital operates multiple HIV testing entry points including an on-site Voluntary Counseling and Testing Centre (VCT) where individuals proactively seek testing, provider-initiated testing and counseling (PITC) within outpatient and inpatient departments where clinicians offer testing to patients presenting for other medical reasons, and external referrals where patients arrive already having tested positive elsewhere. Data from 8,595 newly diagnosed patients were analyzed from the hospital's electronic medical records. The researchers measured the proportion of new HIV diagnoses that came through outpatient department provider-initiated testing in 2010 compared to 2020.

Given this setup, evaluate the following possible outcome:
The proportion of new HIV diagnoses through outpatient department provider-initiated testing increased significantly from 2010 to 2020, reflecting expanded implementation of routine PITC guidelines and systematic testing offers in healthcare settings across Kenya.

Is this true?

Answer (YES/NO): NO